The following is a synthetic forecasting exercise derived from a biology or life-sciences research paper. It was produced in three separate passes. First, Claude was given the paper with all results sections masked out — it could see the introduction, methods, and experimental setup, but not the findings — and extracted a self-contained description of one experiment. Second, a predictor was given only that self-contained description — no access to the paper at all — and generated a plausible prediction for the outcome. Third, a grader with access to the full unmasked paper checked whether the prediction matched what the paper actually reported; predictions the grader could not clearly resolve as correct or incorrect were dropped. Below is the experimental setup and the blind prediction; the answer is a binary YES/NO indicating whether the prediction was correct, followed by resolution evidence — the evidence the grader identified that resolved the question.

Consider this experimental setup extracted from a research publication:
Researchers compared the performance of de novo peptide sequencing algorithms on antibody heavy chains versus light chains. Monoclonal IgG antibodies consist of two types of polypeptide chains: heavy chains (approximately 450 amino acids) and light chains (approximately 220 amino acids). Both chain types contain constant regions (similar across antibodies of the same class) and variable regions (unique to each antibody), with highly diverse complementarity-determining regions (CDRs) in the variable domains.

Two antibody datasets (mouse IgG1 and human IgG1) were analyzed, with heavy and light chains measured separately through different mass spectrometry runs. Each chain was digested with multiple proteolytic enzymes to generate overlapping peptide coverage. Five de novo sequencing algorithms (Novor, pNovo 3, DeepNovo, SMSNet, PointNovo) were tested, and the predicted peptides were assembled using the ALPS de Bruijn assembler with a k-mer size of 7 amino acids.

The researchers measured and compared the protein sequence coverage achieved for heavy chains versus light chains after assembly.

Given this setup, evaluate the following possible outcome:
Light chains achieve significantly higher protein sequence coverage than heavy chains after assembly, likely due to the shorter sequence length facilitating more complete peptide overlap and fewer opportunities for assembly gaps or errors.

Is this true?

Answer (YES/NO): NO